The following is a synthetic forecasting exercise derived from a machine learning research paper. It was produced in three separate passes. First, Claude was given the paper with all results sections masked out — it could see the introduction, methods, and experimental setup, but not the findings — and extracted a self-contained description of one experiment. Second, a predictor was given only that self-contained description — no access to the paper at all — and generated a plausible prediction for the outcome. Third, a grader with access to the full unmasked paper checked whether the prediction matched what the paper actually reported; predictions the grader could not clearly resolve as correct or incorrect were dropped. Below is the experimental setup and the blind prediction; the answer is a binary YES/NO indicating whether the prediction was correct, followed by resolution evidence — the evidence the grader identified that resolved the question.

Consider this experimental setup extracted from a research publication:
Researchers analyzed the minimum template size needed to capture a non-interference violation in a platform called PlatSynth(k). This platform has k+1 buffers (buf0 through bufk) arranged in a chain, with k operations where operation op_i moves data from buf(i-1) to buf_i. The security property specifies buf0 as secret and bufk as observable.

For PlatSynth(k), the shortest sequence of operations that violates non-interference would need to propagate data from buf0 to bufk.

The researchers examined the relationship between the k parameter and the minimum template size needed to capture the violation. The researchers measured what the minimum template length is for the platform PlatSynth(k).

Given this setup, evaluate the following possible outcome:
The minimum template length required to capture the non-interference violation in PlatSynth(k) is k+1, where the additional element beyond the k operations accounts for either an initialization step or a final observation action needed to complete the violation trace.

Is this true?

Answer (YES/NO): NO